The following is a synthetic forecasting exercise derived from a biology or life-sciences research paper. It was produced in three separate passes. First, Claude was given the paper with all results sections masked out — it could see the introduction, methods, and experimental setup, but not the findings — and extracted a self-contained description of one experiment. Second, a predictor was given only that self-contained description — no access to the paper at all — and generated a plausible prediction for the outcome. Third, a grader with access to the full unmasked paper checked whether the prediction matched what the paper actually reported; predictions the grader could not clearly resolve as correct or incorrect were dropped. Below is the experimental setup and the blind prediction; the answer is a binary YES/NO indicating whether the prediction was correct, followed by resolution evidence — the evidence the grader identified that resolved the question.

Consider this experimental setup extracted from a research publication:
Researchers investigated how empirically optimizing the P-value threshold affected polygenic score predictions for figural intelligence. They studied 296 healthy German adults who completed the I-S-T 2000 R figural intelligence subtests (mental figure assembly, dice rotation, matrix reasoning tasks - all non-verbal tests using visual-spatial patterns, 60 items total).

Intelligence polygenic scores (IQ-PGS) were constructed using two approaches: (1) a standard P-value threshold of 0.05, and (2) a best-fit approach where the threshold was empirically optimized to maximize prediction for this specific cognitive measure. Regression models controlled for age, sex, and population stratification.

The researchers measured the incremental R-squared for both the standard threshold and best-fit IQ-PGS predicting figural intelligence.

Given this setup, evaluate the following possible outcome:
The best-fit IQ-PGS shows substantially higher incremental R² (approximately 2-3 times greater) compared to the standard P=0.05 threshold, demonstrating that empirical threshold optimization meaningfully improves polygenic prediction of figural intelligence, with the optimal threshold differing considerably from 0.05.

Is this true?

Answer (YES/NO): NO